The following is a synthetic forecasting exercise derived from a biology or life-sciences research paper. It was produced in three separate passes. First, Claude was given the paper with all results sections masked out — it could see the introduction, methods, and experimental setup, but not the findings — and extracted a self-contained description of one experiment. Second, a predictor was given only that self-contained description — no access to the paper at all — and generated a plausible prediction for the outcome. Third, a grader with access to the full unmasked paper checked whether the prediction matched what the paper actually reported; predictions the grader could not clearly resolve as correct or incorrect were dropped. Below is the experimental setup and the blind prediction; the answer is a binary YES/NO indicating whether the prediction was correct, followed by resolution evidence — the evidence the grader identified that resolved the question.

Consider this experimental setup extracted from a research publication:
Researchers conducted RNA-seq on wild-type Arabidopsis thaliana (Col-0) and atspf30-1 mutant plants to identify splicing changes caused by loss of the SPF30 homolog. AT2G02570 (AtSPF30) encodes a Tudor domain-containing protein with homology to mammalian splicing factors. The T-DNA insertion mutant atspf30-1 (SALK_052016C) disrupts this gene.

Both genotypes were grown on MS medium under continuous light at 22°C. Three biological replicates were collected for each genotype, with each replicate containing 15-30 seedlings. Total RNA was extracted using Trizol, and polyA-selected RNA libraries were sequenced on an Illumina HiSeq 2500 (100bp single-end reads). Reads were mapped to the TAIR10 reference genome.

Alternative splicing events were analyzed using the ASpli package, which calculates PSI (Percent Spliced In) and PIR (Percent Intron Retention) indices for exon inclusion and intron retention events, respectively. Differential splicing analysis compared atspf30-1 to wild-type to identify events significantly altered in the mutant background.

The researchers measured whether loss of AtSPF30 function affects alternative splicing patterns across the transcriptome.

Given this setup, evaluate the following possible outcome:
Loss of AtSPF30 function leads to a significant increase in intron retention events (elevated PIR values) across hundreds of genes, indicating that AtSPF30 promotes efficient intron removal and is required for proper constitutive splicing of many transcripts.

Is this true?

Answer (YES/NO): NO